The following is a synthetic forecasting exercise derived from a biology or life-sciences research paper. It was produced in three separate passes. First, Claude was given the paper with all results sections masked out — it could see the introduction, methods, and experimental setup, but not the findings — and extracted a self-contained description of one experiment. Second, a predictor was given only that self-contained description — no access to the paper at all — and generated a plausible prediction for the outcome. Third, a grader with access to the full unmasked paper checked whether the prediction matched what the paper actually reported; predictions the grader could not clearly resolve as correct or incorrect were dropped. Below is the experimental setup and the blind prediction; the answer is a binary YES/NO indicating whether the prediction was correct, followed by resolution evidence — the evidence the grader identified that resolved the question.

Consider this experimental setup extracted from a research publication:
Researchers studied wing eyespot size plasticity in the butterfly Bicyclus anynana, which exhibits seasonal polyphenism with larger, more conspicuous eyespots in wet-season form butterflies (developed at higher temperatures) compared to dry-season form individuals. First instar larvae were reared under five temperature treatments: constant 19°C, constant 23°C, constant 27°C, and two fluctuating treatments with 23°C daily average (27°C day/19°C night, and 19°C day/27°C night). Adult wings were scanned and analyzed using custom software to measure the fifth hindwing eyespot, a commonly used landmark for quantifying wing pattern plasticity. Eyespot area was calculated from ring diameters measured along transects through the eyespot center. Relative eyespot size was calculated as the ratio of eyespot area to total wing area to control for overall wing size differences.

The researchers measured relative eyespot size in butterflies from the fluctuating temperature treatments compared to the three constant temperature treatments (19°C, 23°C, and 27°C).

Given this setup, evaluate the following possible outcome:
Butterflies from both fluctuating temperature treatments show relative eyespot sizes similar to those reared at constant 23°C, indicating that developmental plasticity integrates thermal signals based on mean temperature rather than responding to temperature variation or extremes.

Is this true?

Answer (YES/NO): NO